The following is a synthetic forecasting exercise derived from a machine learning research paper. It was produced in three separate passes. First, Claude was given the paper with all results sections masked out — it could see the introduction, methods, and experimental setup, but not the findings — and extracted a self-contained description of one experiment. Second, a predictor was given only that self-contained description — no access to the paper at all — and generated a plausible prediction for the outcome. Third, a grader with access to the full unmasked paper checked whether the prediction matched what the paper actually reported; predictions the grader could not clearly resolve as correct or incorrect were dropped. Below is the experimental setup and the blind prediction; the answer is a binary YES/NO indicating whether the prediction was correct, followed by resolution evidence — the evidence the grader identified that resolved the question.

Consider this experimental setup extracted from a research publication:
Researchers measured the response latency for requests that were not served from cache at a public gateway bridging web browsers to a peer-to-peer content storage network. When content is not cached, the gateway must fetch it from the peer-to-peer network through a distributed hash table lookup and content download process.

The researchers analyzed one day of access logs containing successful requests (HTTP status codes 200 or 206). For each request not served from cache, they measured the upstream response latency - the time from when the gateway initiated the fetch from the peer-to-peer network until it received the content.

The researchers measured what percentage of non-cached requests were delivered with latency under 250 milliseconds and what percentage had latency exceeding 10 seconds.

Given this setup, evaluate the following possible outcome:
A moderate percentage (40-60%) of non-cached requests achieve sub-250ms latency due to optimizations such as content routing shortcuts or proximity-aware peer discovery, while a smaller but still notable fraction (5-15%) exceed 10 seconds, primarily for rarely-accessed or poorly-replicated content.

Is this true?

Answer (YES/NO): NO